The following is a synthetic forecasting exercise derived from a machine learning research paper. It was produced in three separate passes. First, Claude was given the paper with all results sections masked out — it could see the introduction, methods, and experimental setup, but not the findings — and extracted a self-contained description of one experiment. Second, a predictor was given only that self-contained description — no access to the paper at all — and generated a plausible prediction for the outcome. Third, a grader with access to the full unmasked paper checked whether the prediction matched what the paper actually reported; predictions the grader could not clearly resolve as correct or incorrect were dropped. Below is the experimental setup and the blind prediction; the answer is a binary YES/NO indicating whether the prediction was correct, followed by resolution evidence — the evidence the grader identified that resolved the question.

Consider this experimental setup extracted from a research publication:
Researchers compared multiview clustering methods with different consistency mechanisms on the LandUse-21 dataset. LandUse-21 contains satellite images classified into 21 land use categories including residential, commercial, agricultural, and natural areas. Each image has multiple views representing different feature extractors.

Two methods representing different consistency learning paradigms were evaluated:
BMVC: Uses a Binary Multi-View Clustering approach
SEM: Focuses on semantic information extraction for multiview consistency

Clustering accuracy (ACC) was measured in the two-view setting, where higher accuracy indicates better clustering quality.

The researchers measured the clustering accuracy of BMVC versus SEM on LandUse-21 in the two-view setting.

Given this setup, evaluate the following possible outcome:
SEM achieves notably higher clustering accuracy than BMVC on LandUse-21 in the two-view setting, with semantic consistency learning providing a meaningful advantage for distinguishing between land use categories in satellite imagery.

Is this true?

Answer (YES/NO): YES